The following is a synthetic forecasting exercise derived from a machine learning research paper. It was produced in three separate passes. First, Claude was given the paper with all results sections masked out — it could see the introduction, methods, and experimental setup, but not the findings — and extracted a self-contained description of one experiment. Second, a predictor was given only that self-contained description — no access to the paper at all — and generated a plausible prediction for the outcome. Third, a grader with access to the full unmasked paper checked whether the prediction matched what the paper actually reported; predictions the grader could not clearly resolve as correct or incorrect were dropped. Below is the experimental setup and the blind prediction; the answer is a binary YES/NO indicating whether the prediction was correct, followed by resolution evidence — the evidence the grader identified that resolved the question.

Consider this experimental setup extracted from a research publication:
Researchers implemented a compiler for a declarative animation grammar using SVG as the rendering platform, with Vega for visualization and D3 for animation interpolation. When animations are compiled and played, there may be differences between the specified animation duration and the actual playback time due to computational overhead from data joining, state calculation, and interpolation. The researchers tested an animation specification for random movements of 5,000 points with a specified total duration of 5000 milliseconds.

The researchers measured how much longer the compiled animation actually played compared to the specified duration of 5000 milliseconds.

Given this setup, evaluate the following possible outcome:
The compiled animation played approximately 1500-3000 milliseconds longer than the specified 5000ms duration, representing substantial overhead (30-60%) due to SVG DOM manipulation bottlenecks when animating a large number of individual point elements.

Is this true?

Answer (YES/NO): NO